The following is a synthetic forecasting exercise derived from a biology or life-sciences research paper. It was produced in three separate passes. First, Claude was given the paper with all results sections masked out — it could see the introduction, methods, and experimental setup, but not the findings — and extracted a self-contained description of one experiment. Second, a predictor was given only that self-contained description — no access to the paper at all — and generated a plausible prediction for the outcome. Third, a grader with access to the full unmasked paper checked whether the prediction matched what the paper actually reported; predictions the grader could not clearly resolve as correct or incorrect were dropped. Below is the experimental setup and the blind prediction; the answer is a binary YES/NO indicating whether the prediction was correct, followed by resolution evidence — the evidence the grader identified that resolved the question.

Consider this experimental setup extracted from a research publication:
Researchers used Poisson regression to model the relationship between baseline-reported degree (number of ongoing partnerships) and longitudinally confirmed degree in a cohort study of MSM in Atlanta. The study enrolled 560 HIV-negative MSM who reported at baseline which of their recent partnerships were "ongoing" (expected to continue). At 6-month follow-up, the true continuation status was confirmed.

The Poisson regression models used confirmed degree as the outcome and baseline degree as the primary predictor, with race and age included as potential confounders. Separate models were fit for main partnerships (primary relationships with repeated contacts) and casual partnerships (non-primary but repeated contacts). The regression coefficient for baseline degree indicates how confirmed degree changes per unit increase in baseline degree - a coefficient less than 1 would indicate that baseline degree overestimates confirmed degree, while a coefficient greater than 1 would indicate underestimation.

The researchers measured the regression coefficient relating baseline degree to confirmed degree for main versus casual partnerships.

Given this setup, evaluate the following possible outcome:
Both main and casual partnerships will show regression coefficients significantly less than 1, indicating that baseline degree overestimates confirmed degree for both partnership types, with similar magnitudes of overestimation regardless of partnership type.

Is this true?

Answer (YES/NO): NO